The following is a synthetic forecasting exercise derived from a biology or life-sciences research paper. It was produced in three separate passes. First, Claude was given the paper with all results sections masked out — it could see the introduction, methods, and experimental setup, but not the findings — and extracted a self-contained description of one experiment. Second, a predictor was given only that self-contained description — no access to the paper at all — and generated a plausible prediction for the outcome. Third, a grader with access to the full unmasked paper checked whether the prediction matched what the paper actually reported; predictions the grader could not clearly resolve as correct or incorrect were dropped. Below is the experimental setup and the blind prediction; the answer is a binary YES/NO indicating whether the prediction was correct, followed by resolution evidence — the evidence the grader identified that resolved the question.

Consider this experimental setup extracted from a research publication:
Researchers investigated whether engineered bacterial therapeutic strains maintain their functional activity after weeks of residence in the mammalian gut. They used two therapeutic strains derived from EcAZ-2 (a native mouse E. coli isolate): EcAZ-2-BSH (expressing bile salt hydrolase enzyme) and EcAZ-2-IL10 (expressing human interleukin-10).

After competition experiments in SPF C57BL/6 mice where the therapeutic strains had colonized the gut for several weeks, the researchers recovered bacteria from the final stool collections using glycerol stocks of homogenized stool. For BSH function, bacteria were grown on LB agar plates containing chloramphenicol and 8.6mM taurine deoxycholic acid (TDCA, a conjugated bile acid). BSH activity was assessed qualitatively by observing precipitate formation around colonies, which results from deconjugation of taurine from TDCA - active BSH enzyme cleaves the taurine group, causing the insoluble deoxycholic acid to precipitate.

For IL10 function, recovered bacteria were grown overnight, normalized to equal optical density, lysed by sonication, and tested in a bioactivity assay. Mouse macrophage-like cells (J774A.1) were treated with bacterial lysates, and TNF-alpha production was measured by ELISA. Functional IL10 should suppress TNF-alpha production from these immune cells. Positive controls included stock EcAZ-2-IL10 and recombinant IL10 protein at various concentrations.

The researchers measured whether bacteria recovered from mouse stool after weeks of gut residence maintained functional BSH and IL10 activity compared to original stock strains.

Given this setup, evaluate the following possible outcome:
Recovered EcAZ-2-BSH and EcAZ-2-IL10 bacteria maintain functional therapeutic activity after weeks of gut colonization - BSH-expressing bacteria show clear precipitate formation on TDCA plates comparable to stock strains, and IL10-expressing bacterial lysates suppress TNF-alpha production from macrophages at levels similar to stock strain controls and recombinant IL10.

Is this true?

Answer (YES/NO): YES